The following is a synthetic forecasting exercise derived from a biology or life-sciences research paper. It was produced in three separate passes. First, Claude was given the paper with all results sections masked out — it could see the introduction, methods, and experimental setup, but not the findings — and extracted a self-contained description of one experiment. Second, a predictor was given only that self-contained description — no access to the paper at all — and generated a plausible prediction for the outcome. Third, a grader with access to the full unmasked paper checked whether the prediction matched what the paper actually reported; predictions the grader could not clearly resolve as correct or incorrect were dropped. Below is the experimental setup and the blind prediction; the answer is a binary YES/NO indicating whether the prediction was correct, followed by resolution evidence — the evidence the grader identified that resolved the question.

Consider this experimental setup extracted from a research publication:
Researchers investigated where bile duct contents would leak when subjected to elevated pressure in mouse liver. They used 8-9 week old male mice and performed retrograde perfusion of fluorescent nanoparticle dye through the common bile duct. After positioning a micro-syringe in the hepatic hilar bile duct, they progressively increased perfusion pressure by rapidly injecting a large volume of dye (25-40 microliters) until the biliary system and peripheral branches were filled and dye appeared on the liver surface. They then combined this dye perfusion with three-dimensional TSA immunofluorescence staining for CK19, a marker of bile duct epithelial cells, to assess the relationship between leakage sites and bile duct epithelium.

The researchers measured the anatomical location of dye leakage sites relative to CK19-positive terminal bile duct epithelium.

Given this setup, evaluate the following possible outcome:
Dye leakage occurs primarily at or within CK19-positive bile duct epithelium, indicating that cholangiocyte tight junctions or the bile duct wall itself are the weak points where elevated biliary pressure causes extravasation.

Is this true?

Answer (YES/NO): NO